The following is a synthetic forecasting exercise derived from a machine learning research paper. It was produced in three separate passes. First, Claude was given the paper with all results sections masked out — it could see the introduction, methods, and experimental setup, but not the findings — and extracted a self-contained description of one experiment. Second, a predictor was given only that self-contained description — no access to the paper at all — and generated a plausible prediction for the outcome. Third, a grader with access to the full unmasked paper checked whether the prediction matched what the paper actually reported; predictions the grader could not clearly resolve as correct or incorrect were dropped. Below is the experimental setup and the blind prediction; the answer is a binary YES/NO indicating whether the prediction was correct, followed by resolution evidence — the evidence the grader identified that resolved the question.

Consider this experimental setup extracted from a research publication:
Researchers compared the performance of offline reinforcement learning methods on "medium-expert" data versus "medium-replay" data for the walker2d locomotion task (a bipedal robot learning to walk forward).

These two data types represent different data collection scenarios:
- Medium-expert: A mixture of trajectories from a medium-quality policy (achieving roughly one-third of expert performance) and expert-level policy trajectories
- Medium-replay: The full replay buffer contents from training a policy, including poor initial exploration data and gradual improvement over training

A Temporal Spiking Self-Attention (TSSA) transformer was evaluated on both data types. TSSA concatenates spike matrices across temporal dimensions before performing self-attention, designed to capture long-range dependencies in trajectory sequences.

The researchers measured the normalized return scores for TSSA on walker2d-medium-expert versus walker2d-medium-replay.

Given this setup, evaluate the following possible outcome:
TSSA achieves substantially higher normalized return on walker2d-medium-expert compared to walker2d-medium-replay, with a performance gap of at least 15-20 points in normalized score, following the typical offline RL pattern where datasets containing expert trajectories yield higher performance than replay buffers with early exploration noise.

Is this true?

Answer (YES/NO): YES